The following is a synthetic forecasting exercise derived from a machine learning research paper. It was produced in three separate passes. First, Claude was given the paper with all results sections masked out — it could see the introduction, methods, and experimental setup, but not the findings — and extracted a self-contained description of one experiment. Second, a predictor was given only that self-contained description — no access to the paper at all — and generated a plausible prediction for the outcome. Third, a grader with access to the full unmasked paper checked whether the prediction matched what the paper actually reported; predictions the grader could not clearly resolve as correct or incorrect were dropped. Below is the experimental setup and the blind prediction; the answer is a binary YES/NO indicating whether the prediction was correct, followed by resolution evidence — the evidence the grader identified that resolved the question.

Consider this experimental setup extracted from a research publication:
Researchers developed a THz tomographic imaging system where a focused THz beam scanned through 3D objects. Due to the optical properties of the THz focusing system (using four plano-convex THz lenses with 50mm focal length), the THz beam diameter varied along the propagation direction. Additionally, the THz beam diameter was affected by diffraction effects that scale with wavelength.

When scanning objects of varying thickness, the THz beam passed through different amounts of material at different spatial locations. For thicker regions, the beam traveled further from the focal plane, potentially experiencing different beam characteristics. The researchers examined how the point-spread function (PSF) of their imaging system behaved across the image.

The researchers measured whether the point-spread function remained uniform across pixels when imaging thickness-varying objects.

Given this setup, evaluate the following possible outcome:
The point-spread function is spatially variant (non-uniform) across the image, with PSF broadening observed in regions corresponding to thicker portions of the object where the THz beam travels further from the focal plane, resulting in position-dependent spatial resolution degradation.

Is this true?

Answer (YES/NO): YES